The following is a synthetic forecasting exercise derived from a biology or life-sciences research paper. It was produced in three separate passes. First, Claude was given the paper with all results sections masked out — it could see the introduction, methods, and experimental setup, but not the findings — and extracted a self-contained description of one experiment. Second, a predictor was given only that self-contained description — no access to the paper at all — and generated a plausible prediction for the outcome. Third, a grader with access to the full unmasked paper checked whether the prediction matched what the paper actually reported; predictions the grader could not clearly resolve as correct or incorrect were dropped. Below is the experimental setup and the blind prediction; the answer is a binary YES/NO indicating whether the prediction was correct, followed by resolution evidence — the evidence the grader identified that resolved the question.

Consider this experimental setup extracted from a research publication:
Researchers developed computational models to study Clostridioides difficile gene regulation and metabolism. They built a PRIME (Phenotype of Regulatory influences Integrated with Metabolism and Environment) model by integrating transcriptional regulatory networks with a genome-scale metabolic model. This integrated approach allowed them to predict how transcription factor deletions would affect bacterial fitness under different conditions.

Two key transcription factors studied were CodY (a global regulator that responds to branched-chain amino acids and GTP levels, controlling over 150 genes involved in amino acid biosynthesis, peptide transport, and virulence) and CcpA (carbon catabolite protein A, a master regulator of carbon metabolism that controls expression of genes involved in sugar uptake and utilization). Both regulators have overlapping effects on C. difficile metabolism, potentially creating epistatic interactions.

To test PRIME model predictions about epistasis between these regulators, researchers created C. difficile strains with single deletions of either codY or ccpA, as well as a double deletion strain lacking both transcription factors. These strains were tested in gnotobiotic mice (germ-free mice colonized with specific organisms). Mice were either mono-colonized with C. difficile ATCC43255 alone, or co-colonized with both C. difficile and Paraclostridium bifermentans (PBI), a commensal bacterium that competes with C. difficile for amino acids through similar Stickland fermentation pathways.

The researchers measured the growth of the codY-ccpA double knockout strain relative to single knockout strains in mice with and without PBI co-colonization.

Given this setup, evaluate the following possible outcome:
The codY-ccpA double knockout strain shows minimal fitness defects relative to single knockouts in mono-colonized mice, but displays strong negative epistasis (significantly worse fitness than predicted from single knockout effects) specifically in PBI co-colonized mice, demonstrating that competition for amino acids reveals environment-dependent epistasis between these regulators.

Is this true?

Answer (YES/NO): NO